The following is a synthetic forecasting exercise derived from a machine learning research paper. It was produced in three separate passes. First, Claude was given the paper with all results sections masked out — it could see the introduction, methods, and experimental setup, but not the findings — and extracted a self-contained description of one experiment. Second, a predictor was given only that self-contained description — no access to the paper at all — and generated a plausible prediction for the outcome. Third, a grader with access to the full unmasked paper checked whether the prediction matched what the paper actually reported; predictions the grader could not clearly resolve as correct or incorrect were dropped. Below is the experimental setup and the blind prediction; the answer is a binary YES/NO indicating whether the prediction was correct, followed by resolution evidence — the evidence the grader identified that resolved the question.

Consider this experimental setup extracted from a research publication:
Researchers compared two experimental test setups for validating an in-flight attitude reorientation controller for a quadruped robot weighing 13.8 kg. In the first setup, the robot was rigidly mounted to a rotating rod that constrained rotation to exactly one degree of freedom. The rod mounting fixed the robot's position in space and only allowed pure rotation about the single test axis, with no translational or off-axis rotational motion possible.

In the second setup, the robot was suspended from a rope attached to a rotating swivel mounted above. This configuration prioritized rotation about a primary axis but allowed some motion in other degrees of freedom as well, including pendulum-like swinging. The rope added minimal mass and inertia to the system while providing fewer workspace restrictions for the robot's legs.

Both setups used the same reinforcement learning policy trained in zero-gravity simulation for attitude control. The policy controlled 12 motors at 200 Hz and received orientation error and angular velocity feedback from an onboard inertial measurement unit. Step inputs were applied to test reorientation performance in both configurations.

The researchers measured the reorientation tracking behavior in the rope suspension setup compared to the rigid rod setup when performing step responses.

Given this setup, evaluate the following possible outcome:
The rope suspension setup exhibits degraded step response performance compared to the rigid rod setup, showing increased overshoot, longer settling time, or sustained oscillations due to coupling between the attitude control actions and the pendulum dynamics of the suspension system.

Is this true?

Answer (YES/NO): NO